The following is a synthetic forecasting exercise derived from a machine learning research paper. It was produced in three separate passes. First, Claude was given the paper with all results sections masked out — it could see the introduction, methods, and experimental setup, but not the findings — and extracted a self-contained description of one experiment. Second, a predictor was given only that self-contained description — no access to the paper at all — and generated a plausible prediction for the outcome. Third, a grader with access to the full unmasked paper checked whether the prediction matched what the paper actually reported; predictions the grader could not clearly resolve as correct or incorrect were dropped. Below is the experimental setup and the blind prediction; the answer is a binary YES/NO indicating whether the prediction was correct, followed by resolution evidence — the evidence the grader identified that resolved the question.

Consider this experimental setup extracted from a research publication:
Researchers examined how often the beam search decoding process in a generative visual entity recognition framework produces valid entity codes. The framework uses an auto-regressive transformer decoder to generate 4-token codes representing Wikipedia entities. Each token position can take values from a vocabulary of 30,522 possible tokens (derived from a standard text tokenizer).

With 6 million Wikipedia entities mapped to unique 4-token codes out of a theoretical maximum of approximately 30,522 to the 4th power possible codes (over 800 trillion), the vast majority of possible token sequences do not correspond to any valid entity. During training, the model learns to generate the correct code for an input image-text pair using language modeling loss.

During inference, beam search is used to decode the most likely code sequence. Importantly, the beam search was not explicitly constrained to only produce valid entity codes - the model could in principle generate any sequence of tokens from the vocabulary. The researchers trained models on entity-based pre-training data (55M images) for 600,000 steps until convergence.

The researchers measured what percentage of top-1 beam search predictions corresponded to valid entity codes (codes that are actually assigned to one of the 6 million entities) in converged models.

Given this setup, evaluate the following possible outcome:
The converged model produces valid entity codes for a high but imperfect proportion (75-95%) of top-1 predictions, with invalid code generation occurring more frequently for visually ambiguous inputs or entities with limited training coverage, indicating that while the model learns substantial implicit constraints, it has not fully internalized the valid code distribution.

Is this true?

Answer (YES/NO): NO